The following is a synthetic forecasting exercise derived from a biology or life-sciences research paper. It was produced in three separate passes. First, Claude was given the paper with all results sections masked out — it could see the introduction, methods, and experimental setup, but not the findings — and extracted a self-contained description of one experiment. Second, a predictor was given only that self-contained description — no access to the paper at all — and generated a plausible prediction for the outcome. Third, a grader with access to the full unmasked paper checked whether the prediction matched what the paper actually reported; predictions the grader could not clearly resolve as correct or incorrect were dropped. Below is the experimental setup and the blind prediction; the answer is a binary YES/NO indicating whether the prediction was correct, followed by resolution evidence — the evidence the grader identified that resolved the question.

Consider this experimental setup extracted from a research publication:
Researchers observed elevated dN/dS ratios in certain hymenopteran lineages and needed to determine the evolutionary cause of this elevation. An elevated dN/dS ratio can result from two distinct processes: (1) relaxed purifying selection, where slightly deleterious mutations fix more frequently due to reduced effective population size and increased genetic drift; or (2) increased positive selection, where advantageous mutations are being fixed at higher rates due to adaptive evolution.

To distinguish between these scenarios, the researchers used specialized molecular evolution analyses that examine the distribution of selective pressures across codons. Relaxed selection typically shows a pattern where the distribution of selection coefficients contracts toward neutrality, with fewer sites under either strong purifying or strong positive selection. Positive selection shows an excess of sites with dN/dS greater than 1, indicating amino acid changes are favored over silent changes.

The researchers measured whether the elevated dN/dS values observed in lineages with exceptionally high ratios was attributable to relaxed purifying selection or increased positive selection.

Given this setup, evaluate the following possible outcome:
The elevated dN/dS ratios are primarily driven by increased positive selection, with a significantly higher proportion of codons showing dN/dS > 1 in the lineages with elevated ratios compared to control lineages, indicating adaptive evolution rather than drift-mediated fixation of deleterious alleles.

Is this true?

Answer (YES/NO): NO